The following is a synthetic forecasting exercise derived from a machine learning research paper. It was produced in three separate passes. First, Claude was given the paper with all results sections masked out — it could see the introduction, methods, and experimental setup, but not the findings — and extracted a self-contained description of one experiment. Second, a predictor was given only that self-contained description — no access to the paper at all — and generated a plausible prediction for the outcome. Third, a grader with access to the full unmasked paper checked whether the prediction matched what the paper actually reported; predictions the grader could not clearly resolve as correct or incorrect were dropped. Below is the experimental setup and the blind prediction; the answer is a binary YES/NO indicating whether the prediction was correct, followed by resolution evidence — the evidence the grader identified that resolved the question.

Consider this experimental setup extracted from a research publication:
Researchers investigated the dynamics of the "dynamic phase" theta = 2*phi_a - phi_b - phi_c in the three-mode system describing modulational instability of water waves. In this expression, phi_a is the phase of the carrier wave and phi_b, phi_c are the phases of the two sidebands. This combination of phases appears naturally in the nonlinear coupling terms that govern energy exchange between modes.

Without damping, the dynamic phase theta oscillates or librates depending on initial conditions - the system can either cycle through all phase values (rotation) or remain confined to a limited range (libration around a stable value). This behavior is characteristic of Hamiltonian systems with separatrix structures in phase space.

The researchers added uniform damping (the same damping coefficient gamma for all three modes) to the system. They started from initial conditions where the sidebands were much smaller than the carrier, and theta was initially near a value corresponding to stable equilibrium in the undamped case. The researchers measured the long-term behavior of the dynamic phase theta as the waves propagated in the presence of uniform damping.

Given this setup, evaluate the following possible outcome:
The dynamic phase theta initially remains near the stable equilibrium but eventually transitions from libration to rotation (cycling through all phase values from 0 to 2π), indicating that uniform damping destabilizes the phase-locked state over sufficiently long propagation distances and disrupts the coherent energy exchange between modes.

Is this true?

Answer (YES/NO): NO